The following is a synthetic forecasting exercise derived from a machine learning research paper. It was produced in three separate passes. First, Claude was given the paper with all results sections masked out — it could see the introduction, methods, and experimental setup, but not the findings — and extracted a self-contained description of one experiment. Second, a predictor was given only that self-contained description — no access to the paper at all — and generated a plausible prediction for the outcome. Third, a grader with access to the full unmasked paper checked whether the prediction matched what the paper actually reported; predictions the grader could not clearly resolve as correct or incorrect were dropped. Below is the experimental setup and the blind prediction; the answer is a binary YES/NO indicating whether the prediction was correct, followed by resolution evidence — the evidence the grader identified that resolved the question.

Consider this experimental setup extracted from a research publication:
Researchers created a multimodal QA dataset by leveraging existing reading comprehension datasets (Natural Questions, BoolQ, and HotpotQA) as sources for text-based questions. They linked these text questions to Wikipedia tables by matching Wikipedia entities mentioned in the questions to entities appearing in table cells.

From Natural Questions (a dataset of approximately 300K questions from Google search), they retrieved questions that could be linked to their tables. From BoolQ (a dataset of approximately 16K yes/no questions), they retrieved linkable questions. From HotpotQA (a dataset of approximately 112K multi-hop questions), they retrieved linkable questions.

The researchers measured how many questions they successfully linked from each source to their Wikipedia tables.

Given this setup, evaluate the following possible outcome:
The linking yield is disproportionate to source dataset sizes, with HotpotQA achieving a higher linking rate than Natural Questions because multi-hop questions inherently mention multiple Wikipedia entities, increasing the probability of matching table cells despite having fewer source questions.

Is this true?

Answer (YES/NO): YES